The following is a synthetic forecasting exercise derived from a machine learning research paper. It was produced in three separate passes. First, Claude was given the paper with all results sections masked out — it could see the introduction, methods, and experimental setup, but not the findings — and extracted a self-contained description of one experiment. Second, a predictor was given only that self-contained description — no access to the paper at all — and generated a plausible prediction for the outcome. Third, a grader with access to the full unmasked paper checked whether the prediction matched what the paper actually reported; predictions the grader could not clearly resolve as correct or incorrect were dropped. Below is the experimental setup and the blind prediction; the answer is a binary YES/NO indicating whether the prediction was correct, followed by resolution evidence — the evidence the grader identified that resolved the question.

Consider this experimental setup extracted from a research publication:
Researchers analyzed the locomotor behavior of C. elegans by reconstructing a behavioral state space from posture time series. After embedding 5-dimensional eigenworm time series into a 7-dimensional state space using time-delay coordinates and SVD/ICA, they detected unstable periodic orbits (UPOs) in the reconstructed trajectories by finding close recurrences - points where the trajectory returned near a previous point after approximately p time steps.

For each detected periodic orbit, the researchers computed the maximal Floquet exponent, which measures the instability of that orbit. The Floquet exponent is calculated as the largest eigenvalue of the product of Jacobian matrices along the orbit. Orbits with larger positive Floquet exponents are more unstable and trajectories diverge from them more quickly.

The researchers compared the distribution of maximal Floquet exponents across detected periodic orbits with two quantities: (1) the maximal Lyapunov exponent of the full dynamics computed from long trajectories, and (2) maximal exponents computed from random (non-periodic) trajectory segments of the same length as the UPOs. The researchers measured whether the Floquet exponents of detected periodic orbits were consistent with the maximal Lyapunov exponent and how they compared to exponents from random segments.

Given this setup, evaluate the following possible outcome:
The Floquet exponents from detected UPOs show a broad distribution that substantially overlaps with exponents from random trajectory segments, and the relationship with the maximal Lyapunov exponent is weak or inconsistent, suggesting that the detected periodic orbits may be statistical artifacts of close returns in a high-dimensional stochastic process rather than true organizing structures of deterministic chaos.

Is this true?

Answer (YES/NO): NO